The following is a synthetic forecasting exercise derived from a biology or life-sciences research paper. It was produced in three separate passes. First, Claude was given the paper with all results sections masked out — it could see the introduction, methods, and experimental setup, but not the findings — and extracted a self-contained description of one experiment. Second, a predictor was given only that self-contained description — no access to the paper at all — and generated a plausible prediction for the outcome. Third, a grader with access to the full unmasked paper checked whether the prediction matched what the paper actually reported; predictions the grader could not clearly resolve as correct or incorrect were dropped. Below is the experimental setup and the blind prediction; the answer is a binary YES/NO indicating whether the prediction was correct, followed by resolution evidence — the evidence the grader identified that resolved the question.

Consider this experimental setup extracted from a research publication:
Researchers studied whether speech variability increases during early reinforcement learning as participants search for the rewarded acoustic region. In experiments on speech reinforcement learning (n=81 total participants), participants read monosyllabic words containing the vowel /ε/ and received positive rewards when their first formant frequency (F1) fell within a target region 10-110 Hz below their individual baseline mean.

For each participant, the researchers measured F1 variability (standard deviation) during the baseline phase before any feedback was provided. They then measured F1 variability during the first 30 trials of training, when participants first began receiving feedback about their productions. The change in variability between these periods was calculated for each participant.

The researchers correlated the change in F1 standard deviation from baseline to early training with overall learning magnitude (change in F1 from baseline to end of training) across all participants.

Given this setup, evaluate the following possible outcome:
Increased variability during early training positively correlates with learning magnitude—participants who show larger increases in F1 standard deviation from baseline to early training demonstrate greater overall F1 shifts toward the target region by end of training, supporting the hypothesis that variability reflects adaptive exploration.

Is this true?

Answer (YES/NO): NO